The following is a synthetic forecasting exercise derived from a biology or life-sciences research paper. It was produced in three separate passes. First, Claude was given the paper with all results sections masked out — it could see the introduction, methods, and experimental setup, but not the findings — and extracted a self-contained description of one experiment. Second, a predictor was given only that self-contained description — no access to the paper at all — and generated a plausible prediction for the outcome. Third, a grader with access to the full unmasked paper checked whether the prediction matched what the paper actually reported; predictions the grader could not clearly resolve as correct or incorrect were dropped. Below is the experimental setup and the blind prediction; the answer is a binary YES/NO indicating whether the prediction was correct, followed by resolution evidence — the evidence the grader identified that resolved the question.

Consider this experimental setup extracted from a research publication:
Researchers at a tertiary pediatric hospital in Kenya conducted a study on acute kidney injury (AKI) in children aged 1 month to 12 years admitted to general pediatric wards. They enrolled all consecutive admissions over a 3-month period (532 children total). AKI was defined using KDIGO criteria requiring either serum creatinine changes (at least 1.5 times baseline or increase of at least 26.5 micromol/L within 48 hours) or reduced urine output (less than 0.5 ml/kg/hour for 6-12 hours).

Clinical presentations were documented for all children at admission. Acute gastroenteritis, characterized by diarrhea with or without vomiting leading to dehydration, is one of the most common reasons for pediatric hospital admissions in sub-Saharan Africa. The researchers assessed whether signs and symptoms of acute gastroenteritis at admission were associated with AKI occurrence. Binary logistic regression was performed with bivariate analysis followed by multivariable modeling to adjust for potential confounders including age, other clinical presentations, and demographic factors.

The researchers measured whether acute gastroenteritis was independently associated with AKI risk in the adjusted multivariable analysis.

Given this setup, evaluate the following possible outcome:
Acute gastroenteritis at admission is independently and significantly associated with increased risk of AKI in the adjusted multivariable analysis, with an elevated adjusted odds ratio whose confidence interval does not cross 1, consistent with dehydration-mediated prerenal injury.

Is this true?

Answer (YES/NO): NO